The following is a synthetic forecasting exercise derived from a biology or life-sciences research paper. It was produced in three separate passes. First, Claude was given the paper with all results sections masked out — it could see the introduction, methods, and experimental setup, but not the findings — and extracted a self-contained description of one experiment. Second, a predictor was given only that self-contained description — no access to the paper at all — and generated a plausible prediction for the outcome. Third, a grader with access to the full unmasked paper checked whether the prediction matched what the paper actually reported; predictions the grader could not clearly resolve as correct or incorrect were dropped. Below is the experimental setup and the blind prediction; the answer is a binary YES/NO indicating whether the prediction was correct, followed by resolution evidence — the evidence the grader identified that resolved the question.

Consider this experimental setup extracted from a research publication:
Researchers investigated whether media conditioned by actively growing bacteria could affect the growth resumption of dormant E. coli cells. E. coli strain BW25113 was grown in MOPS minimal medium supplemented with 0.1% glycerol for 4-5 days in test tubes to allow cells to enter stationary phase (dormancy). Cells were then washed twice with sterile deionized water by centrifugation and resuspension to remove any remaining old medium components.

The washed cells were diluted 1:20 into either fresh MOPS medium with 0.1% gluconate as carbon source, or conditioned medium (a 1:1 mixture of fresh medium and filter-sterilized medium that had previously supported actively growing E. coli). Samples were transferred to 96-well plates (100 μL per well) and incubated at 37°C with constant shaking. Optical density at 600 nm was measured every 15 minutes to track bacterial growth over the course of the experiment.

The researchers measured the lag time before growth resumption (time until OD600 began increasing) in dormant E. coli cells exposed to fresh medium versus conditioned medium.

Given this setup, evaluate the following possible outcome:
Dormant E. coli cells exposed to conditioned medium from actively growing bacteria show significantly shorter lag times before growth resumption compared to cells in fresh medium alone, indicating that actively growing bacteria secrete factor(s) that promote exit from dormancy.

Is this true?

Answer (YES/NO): YES